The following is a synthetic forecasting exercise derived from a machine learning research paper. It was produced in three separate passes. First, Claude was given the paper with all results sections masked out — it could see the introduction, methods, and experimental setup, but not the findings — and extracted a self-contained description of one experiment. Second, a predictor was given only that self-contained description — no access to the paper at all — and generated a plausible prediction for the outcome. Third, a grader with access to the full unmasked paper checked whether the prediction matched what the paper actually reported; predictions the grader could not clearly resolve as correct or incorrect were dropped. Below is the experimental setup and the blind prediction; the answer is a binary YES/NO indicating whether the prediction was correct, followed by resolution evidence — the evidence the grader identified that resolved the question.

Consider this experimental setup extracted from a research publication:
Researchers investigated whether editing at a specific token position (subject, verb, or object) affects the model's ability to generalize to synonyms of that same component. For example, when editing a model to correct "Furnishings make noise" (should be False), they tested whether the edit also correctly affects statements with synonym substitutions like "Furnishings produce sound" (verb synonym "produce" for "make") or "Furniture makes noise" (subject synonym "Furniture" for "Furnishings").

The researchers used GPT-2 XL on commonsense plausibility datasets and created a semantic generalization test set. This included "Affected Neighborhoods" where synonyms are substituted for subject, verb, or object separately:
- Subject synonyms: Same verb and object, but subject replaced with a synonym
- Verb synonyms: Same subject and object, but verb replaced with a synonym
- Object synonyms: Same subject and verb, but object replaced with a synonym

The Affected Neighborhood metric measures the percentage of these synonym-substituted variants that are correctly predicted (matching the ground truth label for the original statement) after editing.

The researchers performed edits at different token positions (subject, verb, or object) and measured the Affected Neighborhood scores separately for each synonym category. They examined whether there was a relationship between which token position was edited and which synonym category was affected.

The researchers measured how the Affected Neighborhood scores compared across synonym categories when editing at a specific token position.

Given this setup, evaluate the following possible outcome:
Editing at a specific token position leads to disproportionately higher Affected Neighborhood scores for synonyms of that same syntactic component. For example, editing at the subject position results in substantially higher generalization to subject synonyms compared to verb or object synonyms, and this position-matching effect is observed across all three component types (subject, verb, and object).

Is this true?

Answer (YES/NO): NO